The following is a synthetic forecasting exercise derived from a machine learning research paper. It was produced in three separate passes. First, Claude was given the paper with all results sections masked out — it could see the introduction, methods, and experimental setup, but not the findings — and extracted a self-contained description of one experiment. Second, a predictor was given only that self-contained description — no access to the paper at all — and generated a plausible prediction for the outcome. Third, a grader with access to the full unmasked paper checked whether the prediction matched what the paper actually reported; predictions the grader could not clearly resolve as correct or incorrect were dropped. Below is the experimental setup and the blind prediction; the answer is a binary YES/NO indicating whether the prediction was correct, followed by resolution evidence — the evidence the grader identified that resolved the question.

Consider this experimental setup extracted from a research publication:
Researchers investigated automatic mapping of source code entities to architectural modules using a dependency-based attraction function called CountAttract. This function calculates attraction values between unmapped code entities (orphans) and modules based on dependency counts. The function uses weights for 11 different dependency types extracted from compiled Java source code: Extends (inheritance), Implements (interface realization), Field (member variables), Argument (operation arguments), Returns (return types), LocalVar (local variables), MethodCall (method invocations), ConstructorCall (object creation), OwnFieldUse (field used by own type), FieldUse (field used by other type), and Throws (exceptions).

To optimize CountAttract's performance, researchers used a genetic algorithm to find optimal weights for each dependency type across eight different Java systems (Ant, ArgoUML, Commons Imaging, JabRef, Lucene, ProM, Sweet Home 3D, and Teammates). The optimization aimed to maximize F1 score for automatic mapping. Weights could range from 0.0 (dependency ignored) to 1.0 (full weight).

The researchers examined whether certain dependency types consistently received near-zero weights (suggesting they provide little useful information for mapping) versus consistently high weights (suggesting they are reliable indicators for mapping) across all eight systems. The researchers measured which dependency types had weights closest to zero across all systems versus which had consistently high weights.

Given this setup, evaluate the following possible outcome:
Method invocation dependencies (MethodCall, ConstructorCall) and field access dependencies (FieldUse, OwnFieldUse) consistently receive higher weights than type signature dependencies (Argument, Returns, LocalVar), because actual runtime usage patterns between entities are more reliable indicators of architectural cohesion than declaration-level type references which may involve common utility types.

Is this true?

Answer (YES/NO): NO